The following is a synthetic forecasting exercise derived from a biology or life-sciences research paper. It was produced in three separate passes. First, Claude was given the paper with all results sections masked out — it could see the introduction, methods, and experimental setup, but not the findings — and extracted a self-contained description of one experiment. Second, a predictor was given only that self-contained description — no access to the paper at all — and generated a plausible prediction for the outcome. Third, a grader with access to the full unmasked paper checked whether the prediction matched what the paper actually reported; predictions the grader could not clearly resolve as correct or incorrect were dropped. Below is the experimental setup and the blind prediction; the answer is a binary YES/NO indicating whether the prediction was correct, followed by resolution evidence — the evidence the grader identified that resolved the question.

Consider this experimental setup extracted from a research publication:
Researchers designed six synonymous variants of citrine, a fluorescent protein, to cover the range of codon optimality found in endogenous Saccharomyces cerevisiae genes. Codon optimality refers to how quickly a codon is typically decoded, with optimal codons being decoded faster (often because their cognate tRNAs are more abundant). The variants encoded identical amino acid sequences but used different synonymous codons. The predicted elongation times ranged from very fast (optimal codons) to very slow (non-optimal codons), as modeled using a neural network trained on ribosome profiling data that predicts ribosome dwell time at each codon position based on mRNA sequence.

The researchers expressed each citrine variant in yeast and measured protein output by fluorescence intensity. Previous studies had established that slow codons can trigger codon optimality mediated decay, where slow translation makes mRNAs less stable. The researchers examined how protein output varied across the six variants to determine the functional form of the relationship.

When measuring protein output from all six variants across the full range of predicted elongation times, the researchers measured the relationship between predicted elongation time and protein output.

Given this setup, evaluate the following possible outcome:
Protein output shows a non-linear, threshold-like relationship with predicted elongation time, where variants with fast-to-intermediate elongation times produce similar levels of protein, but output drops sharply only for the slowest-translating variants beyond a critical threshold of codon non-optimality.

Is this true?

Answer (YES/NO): NO